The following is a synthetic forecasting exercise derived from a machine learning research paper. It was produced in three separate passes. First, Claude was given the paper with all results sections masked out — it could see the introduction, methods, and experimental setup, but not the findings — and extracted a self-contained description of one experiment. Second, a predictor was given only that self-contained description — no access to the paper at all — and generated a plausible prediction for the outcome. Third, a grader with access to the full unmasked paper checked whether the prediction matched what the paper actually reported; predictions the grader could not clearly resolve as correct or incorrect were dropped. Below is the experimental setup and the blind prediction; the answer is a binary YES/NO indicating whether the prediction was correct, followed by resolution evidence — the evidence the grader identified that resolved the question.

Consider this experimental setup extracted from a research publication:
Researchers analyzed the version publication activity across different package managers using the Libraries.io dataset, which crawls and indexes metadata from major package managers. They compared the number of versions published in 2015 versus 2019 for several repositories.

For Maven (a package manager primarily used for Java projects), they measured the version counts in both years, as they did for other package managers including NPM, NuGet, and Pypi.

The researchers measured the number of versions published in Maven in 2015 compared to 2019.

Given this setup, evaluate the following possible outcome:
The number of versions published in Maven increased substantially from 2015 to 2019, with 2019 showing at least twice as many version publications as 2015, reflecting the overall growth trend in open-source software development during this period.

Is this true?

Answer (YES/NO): NO